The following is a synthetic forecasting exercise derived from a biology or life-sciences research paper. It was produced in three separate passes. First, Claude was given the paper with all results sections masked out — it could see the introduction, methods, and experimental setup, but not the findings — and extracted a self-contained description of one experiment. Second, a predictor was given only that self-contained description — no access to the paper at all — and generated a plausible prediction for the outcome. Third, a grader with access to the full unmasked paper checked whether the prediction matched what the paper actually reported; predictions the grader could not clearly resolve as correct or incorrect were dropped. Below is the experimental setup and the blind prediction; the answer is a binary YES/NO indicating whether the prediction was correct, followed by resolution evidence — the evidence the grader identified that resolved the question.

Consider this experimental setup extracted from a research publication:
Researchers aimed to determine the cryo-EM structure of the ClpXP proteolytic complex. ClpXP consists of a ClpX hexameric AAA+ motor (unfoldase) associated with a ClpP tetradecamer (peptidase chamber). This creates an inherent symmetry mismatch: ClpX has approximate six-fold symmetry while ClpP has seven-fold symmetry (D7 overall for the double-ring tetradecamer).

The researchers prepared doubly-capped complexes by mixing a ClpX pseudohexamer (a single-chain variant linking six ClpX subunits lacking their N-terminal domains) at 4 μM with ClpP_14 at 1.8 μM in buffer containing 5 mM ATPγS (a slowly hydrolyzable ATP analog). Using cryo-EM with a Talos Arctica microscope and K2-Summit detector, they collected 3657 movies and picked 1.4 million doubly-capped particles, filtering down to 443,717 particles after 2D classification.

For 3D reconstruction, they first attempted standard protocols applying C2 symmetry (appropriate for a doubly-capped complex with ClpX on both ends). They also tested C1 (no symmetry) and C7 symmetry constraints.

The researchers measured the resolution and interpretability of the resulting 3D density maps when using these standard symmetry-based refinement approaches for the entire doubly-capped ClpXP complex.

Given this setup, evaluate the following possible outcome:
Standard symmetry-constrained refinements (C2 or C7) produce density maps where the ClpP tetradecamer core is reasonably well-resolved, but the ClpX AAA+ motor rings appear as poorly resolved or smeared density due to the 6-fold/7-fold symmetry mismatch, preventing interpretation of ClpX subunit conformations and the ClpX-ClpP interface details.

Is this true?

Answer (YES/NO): NO